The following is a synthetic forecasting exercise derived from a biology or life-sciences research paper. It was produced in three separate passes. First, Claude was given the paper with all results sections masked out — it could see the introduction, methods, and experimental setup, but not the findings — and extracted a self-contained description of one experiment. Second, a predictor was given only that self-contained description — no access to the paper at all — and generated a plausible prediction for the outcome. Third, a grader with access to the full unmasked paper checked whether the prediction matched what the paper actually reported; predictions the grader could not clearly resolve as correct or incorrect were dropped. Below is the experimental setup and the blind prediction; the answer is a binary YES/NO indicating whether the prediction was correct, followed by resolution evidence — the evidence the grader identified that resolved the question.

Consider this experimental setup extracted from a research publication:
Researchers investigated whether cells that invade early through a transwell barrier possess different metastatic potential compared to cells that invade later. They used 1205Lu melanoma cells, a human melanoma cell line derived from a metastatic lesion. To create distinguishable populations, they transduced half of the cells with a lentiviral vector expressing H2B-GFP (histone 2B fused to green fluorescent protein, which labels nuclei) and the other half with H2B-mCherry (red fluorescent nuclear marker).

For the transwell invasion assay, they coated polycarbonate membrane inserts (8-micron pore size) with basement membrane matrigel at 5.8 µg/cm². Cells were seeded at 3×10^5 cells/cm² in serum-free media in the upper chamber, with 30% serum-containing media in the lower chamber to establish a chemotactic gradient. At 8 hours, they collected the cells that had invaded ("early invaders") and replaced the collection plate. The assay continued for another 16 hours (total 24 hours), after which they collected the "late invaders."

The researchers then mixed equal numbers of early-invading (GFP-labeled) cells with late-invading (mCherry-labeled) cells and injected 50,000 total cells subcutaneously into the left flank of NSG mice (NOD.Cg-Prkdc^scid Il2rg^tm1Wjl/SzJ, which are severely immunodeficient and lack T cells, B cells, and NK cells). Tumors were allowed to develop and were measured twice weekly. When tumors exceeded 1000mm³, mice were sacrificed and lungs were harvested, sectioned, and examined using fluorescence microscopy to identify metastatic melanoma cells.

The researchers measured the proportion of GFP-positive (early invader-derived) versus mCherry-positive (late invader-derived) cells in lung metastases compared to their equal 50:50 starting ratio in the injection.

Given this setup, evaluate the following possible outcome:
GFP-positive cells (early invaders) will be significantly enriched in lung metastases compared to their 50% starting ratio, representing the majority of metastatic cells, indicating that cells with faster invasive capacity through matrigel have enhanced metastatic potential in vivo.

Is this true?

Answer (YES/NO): YES